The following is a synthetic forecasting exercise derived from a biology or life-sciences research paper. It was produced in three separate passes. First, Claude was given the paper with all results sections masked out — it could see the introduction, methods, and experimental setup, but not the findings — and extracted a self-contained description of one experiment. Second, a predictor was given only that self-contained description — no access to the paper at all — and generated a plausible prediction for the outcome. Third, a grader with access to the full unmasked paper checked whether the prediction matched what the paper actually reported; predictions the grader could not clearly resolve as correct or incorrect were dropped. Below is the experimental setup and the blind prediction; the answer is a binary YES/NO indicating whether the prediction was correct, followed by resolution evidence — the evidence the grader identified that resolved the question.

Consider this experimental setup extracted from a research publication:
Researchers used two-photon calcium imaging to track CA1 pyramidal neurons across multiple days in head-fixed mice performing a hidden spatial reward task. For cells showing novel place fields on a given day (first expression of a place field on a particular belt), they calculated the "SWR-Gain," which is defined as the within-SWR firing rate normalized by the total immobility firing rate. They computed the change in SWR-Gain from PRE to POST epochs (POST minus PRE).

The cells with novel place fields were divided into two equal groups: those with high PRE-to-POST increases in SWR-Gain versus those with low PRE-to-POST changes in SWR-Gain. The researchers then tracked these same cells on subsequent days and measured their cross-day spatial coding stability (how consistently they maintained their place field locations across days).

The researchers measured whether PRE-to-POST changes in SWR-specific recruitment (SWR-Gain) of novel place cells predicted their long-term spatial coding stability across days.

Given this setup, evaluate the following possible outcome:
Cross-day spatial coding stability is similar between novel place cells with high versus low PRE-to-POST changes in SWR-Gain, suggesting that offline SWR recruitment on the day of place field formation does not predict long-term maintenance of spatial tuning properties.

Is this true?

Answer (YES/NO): NO